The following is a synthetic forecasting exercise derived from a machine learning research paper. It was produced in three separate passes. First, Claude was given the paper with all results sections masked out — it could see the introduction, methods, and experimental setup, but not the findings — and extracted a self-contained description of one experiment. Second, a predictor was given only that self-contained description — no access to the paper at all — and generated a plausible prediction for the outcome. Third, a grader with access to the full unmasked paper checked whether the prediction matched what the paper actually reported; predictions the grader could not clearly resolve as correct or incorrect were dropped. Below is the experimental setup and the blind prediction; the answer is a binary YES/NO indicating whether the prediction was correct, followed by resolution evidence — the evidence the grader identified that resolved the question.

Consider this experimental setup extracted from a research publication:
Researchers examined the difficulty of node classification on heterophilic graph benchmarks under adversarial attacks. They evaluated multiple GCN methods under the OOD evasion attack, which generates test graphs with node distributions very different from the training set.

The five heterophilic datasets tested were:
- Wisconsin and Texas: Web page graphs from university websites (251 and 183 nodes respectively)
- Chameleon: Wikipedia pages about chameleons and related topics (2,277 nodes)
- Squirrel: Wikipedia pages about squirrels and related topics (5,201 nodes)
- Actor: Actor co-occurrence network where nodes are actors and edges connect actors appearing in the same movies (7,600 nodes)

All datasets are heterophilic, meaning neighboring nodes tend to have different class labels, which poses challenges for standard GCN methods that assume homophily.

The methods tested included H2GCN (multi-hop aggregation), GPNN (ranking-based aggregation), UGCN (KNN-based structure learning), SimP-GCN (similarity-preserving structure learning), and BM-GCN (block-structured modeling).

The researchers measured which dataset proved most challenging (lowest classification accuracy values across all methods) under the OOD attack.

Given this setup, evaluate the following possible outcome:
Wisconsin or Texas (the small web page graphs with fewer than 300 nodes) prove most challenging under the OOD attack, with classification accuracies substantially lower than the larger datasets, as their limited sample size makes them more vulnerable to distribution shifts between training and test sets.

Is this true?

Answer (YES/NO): NO